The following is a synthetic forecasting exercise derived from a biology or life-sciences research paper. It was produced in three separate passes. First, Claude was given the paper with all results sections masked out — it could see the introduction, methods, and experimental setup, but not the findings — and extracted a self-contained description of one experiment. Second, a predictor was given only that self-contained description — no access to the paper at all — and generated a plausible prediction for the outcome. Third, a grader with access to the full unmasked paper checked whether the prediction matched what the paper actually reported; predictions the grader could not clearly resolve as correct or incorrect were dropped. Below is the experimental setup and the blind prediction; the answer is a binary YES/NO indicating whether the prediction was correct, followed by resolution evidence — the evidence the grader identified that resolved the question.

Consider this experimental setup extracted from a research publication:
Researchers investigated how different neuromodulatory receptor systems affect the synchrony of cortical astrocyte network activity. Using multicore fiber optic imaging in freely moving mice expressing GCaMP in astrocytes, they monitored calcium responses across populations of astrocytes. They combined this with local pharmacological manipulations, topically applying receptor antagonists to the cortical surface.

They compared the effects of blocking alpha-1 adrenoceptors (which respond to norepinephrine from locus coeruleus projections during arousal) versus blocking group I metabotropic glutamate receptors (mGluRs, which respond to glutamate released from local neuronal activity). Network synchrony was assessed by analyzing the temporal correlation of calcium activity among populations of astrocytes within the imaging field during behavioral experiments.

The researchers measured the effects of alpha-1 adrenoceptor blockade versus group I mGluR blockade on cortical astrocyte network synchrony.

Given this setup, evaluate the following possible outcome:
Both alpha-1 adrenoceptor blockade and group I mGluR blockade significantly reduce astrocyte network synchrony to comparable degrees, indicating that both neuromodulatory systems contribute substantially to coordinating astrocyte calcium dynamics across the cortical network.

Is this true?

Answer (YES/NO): NO